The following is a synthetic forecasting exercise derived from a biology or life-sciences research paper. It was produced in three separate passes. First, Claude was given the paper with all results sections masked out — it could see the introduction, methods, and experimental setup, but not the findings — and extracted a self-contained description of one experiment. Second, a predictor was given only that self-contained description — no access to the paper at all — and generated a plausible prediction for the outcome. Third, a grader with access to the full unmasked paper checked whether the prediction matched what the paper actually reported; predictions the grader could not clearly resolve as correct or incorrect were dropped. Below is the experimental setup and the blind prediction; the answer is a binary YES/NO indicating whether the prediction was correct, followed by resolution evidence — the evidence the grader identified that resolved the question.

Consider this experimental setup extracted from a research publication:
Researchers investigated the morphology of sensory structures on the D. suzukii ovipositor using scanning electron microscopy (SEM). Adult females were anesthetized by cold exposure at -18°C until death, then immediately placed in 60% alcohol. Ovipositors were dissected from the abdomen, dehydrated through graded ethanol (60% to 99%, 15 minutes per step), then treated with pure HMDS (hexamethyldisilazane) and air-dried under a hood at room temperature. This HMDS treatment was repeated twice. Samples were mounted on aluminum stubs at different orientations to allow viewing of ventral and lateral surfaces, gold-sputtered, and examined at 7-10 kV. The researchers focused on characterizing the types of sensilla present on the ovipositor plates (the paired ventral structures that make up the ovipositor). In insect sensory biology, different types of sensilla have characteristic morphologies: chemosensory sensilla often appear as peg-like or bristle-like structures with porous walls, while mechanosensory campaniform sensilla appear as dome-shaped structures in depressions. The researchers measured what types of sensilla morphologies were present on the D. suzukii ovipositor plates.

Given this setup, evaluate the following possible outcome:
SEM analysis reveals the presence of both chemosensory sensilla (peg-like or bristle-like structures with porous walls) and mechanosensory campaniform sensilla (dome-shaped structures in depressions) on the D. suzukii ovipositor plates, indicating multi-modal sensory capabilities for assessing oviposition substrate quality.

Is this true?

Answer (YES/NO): NO